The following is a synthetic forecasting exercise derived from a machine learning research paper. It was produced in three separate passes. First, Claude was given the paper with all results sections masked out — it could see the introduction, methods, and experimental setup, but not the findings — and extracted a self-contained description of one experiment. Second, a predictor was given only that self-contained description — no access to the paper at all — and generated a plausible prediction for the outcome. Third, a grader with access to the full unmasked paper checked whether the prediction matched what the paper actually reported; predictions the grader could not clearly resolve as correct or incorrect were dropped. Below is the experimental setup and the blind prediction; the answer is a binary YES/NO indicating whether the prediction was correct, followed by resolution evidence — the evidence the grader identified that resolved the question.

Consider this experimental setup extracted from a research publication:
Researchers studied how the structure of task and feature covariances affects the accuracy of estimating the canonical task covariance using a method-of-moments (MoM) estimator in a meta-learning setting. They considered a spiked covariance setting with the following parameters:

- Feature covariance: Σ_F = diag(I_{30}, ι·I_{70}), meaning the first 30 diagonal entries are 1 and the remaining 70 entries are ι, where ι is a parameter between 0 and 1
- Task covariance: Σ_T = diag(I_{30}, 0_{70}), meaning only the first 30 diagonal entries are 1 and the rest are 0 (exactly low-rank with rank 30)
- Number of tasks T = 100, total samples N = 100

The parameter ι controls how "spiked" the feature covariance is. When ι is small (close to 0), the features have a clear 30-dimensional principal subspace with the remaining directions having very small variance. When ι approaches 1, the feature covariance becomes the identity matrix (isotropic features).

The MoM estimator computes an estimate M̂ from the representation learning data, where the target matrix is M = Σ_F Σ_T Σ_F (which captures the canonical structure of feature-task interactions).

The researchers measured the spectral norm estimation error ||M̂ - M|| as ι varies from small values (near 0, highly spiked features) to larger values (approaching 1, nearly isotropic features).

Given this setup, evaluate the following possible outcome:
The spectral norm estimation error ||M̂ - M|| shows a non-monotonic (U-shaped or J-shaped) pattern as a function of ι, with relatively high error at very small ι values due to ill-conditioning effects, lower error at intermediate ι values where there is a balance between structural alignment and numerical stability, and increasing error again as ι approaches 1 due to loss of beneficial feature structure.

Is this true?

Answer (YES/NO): NO